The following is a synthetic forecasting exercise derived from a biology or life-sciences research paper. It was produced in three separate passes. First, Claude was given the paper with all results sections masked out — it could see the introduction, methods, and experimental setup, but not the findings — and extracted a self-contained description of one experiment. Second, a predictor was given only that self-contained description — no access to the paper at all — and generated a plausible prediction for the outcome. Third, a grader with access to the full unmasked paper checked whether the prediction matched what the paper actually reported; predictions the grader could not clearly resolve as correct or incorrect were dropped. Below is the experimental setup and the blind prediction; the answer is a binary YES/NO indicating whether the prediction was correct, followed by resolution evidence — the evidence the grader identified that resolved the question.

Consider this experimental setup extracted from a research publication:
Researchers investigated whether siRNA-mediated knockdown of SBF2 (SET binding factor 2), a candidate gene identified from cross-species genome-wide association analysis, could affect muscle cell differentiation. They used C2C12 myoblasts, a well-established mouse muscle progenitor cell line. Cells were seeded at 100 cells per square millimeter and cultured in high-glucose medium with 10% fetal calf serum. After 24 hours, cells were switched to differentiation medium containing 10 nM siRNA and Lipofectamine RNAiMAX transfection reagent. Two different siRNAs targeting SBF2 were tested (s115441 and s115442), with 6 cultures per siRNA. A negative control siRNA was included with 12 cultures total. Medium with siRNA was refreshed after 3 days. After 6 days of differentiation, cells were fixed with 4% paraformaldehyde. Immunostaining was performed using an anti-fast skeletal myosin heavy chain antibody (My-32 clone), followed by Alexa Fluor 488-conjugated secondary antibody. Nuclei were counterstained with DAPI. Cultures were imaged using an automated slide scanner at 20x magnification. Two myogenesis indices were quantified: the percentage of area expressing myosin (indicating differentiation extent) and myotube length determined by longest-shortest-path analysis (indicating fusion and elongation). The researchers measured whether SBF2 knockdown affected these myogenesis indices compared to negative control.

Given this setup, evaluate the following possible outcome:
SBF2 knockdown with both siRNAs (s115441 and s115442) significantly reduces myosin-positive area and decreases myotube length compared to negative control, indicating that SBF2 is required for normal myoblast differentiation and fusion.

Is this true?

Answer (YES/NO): NO